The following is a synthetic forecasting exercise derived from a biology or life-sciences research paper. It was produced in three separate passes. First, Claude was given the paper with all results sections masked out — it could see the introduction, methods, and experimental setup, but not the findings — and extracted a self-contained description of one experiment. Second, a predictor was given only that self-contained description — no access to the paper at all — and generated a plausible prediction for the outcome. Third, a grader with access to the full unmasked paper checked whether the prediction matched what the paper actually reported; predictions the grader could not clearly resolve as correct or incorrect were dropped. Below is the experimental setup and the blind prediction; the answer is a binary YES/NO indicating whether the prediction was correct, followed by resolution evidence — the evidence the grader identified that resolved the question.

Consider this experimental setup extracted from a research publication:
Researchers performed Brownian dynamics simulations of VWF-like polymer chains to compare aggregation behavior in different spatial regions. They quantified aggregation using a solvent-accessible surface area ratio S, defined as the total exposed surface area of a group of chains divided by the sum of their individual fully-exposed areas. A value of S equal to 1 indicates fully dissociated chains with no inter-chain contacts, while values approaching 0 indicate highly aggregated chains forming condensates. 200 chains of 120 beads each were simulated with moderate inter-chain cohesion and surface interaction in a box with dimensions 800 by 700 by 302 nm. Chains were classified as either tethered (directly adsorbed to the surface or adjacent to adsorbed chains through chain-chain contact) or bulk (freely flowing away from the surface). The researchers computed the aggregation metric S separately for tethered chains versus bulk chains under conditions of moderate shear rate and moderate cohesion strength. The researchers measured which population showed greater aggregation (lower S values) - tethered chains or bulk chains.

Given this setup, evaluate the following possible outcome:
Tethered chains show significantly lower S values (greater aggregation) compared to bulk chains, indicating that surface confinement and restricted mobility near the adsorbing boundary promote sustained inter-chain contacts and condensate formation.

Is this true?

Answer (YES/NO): NO